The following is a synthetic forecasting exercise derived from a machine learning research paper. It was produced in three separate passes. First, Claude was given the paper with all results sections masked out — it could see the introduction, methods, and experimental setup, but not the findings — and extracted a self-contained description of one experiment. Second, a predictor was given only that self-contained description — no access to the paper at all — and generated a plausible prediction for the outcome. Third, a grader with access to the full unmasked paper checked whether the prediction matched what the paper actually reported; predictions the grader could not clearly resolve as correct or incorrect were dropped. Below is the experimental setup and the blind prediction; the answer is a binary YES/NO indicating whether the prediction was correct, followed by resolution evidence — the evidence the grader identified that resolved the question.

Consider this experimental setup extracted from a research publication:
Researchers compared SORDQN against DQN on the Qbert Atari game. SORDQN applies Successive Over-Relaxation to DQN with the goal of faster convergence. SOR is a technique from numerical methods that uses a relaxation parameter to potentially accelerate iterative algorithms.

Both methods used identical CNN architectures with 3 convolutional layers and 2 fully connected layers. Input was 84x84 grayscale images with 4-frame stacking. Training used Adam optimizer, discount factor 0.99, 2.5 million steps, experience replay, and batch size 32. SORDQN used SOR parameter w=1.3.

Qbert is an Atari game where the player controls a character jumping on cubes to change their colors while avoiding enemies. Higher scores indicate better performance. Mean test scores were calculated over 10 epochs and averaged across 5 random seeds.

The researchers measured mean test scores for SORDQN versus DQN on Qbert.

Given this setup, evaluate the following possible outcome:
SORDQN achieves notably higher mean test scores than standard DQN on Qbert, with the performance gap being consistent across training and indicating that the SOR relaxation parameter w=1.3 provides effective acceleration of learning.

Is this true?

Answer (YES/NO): NO